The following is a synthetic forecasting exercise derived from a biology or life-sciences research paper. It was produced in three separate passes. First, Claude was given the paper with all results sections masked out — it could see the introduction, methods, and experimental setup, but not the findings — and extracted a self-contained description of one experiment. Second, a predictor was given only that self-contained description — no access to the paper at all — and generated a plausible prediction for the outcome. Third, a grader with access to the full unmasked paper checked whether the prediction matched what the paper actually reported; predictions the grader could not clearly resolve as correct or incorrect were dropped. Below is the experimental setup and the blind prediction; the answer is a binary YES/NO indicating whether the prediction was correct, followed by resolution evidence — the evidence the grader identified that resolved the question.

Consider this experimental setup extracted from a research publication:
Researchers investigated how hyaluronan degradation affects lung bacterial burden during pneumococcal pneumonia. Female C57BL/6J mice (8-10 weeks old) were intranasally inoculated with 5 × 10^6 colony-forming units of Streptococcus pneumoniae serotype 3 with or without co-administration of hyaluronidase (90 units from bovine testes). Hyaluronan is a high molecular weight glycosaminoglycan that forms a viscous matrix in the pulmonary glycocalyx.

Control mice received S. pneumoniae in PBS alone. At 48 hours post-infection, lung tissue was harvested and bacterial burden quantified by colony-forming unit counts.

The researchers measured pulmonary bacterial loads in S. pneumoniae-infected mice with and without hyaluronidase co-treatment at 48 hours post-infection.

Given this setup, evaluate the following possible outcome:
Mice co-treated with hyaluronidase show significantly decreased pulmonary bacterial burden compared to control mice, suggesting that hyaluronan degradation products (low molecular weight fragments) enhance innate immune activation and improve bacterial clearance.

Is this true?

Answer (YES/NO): NO